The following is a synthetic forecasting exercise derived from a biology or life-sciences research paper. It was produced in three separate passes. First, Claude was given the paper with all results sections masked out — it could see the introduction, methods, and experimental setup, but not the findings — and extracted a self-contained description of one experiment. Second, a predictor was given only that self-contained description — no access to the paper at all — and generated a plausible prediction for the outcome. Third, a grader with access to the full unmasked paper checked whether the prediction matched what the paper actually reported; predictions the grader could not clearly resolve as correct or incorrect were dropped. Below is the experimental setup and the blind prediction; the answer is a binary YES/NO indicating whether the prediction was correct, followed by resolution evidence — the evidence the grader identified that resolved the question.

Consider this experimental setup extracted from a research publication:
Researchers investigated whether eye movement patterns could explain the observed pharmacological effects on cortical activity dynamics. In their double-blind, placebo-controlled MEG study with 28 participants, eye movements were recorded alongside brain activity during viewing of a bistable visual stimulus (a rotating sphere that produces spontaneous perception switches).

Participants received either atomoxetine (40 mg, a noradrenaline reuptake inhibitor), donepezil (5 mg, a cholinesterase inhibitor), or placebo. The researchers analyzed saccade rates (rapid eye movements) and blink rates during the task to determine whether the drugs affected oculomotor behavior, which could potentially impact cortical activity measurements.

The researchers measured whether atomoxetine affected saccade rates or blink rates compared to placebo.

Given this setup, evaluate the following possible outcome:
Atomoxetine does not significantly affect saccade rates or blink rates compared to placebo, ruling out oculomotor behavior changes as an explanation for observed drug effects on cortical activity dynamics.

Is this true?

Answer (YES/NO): NO